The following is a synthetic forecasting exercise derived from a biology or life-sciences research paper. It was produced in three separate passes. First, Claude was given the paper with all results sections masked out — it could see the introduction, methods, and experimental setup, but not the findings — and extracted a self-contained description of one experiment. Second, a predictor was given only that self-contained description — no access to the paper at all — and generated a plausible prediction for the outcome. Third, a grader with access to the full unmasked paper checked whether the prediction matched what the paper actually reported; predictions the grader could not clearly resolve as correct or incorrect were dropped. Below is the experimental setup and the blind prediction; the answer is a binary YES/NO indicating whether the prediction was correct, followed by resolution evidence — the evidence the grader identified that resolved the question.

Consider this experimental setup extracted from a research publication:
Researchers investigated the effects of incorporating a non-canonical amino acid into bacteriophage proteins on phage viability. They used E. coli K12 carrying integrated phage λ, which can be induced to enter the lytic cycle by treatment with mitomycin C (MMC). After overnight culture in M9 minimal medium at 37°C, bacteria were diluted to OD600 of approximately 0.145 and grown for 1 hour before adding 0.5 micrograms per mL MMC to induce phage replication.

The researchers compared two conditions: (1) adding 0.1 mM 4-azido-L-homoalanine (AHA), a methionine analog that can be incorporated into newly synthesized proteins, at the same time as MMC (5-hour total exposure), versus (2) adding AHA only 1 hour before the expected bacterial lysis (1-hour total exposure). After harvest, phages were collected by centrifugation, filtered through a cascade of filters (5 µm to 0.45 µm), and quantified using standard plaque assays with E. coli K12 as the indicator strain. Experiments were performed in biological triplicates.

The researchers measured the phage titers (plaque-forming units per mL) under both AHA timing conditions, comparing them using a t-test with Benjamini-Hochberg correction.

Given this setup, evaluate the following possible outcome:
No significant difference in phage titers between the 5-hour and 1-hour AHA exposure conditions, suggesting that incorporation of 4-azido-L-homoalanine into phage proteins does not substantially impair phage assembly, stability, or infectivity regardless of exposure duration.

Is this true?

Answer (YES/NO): YES